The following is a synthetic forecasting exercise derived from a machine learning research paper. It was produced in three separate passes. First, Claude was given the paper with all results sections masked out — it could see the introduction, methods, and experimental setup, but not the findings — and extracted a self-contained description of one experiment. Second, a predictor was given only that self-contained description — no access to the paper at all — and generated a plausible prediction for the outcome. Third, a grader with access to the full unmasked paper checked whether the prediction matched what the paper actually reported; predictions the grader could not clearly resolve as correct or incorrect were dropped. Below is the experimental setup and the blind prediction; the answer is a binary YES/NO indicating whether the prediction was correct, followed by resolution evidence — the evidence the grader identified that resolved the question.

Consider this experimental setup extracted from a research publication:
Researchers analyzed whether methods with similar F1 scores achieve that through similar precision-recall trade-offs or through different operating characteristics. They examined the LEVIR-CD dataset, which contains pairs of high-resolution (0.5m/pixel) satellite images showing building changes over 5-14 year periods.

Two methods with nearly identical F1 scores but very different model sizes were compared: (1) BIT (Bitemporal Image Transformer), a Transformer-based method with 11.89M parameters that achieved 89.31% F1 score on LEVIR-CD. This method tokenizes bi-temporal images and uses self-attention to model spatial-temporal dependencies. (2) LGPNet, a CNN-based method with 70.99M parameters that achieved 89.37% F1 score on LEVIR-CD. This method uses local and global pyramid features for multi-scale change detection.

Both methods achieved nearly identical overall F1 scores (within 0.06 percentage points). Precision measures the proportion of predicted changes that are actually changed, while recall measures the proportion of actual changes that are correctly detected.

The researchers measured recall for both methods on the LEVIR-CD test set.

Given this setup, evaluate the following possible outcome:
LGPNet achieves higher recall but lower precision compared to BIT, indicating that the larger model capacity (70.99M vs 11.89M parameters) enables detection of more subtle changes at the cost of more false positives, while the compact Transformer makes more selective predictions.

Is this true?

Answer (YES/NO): NO